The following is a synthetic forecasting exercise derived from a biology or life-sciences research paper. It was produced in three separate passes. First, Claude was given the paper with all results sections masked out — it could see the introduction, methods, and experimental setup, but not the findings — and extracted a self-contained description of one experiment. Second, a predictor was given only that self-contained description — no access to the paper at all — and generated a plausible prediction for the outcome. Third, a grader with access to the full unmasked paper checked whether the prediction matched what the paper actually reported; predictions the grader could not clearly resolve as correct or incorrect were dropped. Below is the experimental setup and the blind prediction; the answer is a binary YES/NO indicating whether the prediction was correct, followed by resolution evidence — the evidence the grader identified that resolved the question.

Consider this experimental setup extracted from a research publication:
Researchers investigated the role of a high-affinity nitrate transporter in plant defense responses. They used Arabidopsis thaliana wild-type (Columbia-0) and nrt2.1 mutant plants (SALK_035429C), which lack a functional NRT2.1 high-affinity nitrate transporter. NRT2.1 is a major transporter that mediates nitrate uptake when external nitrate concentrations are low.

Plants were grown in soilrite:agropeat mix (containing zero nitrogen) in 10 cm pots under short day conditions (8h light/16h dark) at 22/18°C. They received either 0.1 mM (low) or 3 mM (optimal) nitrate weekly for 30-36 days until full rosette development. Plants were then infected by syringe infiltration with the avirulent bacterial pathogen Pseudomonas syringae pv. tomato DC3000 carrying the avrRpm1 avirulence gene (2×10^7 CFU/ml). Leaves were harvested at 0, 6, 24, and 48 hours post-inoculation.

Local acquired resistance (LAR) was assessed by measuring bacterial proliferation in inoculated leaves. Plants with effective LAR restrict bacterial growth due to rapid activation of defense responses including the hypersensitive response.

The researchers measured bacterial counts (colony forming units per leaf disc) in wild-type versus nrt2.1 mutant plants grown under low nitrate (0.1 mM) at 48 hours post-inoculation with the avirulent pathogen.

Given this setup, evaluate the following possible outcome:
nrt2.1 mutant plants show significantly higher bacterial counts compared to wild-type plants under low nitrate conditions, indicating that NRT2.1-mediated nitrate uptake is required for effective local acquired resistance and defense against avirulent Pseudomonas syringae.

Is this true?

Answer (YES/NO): YES